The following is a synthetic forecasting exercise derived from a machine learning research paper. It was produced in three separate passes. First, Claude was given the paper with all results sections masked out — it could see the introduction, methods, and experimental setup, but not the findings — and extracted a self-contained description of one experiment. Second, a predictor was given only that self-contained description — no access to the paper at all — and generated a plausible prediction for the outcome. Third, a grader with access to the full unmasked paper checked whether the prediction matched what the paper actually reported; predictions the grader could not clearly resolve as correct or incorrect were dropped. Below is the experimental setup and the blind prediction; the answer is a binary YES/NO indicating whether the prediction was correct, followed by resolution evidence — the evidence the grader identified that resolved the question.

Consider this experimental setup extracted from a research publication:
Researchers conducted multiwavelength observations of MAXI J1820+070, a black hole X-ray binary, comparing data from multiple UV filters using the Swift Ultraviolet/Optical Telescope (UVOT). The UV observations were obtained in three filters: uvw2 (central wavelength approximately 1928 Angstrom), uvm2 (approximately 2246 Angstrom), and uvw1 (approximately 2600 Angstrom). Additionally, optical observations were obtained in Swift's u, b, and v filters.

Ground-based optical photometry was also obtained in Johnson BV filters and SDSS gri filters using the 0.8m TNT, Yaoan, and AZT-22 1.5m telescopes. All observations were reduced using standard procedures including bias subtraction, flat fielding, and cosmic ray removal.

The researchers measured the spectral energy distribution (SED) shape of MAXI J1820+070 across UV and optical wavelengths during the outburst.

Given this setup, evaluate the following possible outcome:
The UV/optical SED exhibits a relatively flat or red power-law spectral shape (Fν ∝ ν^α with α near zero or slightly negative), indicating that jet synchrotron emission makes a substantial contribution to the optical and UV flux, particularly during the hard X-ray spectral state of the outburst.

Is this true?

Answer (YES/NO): NO